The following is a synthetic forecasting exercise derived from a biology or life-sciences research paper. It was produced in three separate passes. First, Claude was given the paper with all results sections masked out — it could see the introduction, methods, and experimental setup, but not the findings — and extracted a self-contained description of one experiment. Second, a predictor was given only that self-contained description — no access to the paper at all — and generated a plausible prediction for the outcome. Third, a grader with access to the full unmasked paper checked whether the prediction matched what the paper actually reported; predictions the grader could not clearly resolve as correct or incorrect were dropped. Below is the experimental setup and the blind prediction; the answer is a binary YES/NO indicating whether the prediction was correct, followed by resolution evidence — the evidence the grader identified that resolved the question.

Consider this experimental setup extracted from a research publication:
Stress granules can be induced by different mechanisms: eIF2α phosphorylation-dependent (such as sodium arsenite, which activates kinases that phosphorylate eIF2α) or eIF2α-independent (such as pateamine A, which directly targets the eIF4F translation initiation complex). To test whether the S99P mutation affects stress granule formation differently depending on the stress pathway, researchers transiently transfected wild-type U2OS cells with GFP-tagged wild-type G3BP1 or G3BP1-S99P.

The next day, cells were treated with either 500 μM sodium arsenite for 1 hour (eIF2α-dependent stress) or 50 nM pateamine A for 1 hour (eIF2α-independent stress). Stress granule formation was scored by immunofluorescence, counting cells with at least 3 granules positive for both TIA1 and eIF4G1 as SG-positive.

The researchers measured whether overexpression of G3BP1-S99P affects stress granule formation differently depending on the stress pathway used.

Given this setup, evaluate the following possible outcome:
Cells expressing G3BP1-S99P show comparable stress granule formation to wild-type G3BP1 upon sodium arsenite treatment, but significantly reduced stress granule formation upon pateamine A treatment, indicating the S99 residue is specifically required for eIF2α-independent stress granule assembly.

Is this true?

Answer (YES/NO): NO